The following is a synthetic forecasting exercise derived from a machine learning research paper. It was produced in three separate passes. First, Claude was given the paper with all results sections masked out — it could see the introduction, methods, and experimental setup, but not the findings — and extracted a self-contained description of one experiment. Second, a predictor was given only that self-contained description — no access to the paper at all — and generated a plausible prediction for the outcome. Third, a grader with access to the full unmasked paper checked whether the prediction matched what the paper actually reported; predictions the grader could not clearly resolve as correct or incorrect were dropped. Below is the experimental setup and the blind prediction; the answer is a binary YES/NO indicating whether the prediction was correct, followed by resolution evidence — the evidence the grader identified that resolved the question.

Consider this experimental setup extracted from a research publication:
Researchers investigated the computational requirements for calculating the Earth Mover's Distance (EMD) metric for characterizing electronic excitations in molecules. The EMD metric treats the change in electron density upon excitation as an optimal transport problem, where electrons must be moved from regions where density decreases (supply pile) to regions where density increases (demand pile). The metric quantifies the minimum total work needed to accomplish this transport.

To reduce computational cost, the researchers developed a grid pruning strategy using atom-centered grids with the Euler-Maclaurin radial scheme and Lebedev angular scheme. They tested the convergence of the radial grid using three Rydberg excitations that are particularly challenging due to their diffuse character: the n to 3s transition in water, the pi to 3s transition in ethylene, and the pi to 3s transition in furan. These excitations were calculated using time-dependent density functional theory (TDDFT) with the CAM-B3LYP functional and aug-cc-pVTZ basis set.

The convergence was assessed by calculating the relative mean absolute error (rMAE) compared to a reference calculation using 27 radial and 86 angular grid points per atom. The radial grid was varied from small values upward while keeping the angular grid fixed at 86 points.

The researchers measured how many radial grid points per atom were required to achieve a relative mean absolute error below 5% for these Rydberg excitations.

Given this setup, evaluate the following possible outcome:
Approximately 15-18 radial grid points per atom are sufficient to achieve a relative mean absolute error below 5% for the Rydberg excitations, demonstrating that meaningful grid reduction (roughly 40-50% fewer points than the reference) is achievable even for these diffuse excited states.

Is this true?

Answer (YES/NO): NO